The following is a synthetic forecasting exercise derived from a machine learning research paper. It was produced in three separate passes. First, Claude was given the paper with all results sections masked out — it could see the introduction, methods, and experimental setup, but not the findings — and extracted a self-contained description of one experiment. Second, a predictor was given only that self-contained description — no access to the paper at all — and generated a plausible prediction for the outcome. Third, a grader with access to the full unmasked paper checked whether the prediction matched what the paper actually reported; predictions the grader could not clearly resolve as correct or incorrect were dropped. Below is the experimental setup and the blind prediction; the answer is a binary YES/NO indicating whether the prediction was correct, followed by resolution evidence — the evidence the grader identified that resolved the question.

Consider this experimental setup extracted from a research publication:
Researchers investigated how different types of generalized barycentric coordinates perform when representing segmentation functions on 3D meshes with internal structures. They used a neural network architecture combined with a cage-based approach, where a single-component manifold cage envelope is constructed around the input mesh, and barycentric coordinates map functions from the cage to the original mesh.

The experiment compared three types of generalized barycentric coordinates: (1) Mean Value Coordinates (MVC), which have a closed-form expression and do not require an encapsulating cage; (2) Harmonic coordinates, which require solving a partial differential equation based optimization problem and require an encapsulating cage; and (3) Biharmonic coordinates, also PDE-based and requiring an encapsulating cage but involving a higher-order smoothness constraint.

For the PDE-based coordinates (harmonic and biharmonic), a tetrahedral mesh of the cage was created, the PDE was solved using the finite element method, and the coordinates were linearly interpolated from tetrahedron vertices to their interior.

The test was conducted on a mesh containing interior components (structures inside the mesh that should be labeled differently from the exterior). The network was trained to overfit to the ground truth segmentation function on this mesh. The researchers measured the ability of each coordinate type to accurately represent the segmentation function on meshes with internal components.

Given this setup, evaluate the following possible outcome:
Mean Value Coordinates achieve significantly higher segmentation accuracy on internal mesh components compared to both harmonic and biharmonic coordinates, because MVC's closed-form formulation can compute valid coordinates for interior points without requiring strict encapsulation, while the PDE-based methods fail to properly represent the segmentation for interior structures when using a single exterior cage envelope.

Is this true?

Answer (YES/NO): NO